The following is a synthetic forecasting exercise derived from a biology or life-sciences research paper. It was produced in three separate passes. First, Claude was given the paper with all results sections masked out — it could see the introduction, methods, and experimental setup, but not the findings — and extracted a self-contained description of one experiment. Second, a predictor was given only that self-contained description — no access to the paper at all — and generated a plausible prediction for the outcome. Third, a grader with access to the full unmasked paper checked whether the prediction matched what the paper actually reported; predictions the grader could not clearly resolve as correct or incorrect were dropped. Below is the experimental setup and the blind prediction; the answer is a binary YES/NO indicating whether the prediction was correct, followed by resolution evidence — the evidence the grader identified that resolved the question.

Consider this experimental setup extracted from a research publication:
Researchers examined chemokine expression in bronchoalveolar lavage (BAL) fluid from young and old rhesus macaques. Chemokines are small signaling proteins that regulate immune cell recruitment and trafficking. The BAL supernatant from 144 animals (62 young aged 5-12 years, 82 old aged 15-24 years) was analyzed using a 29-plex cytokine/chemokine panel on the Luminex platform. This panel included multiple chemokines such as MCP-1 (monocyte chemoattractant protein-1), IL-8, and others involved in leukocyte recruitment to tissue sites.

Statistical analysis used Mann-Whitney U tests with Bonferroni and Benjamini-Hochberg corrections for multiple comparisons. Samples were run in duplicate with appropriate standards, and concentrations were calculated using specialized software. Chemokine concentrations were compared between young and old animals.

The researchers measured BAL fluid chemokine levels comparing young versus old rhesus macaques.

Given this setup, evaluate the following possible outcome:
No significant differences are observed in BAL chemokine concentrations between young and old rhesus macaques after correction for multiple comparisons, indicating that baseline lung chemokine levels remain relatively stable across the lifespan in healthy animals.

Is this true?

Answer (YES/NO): NO